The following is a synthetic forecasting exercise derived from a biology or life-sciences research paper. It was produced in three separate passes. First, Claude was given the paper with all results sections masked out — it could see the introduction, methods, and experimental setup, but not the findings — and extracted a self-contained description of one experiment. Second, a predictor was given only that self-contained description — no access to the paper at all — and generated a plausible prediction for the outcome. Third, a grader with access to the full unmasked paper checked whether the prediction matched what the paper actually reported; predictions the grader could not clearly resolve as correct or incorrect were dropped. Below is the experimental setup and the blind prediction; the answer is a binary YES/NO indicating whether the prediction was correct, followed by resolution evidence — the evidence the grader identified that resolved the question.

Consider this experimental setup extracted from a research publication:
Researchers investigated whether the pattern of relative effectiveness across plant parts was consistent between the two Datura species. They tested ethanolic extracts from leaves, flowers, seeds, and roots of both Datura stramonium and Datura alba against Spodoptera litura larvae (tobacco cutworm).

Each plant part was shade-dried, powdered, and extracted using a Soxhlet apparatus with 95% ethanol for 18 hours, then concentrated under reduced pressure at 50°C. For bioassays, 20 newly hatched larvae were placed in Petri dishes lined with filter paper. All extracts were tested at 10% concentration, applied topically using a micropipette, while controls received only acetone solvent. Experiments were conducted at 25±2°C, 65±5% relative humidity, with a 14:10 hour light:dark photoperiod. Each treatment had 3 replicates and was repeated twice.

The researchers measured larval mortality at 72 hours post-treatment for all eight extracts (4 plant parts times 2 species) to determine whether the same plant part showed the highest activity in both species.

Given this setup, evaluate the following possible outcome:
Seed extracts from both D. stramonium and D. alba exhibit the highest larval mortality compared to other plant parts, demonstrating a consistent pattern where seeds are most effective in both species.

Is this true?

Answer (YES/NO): YES